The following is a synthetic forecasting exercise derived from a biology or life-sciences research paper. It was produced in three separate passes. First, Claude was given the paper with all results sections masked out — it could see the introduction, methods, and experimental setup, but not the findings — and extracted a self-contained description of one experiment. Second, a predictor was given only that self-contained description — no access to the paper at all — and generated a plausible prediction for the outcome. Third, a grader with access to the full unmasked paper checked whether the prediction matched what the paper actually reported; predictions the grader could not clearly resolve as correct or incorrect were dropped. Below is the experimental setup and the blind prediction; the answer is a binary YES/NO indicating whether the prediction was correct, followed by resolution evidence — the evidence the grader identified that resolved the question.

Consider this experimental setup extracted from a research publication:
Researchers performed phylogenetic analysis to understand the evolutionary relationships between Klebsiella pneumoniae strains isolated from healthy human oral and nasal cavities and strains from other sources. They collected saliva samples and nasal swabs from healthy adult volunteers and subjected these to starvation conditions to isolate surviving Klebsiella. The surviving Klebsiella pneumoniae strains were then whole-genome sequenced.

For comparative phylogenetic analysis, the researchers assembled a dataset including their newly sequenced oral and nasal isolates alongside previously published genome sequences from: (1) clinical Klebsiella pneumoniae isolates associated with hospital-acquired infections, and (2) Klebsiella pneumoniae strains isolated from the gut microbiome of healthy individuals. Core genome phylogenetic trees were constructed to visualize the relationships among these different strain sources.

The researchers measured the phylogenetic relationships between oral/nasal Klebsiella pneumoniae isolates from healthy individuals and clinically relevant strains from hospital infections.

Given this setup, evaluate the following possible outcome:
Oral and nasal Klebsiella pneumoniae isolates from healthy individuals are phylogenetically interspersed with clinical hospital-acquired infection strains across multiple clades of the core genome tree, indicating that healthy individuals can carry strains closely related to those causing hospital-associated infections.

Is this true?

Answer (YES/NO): YES